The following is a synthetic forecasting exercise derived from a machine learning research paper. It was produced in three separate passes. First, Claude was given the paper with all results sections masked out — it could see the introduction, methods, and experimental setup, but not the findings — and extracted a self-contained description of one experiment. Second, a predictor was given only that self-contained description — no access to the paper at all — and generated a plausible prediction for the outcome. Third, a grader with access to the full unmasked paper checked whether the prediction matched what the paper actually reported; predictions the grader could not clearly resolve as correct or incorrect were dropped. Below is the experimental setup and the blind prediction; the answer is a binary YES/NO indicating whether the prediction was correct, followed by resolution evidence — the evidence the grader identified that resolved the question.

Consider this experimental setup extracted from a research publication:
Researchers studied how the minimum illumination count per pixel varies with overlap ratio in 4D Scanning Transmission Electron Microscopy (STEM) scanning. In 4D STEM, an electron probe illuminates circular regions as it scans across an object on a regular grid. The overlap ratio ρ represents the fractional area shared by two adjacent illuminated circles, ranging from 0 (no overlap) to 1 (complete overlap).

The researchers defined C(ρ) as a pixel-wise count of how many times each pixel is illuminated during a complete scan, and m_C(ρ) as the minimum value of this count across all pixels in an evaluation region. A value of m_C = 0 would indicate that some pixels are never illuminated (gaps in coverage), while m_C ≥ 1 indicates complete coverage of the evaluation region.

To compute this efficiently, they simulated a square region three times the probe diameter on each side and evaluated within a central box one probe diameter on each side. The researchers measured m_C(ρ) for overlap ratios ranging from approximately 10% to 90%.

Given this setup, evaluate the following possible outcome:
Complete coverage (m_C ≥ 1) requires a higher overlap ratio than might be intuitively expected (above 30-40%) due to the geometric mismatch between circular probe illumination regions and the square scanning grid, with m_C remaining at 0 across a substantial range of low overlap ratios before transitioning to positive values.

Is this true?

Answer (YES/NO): NO